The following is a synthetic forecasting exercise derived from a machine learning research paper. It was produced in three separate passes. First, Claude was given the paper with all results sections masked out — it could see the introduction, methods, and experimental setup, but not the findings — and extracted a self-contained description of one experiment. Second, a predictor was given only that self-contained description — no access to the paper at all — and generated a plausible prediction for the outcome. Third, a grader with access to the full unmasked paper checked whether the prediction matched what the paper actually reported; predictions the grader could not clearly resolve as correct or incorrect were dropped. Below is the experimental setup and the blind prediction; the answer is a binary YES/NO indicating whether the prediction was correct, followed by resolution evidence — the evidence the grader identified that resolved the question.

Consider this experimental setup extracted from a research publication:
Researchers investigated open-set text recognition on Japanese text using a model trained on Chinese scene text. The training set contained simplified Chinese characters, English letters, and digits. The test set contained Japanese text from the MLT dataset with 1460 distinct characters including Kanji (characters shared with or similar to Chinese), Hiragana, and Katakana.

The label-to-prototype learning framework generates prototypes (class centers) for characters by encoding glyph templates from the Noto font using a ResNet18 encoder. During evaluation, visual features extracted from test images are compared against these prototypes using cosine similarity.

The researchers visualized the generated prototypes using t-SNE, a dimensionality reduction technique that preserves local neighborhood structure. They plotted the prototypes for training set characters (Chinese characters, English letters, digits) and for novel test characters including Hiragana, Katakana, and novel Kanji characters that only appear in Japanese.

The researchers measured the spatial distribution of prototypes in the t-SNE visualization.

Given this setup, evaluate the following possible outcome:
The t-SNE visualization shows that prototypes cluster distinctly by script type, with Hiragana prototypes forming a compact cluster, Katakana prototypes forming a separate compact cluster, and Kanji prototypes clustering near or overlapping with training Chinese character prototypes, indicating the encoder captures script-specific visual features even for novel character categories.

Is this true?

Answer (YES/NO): NO